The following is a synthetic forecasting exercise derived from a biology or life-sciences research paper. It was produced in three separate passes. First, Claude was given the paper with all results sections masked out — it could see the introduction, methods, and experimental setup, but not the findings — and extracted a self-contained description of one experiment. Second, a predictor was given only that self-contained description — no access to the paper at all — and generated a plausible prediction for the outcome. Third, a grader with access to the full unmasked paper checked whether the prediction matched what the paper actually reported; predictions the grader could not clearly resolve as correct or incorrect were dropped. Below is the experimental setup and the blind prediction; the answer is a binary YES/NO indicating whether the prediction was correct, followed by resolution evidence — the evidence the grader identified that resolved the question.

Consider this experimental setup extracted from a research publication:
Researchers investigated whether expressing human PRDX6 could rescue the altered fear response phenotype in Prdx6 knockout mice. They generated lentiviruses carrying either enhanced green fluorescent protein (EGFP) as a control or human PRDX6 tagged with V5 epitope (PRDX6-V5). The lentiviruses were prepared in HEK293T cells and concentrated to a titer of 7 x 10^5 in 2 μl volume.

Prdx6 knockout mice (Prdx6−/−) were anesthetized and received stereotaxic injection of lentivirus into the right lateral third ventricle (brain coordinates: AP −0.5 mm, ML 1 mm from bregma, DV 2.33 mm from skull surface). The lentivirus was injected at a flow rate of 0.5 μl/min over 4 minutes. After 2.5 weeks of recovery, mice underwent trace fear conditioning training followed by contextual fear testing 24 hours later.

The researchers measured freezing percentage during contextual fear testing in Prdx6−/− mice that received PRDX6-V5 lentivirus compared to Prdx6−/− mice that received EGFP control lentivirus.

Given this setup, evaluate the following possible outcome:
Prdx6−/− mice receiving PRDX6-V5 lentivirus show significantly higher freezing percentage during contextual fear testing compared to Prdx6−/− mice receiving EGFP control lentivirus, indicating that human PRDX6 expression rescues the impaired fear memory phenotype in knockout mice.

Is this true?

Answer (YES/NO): NO